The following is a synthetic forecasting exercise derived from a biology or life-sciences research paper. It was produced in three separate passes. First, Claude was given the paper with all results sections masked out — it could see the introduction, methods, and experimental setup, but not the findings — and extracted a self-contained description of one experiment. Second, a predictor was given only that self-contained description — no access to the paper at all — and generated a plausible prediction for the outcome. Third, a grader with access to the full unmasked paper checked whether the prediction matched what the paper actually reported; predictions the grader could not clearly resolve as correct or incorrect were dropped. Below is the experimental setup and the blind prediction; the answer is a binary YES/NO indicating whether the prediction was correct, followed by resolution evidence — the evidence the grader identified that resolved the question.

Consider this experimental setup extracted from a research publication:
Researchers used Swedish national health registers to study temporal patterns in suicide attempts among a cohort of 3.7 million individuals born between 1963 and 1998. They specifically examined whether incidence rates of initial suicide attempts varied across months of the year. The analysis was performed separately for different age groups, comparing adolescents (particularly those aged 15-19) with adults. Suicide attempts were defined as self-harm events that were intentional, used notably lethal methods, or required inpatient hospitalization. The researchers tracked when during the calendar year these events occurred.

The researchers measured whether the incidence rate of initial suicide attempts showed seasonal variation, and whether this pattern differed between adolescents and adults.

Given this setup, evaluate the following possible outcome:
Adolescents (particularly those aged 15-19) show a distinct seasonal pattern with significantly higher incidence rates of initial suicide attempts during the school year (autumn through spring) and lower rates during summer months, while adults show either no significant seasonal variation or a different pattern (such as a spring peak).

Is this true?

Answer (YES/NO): NO